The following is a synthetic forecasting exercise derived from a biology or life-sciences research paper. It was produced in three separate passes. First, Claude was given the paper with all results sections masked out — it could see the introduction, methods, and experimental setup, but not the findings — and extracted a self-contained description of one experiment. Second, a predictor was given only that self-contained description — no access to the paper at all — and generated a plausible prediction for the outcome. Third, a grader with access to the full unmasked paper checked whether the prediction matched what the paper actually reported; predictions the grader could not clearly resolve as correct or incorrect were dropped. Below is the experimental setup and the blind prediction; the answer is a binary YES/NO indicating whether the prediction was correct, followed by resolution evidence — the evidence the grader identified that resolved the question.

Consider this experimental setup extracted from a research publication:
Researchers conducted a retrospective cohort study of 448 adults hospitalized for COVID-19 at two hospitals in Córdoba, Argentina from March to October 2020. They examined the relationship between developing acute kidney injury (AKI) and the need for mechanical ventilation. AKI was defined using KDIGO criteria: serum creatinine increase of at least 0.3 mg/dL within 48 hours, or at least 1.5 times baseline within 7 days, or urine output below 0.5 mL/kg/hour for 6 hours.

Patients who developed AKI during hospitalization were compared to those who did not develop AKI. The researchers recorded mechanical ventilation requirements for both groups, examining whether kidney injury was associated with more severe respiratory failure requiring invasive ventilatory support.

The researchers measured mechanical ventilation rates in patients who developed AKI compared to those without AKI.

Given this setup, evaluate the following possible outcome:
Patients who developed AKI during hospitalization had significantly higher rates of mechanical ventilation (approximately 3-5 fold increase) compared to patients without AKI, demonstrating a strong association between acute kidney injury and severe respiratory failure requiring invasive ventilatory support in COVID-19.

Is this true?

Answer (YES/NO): NO